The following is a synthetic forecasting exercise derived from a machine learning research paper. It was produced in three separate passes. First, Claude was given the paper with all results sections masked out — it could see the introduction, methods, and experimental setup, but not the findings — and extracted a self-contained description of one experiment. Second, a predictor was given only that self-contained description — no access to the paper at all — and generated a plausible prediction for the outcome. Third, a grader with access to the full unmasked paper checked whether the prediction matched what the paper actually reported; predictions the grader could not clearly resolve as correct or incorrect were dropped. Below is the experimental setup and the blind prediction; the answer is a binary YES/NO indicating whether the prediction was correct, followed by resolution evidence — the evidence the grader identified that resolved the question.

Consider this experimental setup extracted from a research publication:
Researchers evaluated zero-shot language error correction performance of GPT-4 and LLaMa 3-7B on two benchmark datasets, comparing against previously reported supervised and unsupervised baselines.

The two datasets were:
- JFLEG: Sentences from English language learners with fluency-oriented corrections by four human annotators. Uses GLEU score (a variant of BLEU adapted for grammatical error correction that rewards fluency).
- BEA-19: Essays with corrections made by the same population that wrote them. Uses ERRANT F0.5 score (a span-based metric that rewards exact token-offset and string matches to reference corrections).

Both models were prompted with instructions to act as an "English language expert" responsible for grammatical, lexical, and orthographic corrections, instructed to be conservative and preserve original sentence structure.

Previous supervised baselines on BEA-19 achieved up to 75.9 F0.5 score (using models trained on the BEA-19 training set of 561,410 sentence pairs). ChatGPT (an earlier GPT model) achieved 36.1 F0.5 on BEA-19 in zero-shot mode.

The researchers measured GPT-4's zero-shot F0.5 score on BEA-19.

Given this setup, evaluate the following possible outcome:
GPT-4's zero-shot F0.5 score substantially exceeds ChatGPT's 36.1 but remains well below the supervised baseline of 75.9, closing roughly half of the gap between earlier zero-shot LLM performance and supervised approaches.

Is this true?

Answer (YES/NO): YES